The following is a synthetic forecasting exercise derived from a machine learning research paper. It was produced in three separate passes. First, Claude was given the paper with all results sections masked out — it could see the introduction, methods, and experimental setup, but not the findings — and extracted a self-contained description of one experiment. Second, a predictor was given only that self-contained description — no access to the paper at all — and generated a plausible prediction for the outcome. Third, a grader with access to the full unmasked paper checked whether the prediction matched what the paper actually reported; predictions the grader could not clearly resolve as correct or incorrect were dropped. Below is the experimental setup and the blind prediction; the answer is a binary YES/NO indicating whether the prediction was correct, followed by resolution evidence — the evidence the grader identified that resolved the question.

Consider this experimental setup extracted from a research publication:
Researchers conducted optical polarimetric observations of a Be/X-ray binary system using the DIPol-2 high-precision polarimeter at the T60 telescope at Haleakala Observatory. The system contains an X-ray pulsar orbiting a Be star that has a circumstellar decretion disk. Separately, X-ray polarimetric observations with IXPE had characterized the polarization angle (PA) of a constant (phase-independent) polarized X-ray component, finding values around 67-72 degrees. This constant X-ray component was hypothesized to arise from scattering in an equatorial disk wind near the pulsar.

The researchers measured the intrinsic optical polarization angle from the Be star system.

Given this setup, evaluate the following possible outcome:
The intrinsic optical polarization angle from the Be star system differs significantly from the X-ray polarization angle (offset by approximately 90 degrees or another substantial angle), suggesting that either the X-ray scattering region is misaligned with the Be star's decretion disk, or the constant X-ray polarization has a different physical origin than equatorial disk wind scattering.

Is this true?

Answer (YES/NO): NO